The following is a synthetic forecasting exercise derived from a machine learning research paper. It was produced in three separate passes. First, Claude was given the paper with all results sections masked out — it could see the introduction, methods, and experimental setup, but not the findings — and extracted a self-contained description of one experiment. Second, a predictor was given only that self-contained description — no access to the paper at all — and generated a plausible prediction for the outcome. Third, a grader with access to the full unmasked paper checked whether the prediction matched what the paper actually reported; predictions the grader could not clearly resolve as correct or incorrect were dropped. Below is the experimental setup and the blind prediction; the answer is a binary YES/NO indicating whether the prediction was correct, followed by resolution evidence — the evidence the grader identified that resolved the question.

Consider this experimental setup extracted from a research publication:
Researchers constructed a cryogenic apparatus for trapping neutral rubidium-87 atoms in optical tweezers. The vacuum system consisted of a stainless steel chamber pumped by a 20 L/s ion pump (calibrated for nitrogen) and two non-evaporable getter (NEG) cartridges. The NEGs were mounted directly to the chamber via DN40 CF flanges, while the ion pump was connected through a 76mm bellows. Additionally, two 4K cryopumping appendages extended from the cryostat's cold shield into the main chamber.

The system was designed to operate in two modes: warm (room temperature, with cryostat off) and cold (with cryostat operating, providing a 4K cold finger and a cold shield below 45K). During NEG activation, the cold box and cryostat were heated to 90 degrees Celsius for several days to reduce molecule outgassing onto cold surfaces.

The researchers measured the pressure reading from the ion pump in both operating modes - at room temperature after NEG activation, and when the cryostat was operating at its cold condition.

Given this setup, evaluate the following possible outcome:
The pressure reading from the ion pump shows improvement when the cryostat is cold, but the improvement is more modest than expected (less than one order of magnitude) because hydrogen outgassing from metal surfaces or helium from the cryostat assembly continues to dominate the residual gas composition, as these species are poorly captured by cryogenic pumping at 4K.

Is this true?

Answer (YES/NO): NO